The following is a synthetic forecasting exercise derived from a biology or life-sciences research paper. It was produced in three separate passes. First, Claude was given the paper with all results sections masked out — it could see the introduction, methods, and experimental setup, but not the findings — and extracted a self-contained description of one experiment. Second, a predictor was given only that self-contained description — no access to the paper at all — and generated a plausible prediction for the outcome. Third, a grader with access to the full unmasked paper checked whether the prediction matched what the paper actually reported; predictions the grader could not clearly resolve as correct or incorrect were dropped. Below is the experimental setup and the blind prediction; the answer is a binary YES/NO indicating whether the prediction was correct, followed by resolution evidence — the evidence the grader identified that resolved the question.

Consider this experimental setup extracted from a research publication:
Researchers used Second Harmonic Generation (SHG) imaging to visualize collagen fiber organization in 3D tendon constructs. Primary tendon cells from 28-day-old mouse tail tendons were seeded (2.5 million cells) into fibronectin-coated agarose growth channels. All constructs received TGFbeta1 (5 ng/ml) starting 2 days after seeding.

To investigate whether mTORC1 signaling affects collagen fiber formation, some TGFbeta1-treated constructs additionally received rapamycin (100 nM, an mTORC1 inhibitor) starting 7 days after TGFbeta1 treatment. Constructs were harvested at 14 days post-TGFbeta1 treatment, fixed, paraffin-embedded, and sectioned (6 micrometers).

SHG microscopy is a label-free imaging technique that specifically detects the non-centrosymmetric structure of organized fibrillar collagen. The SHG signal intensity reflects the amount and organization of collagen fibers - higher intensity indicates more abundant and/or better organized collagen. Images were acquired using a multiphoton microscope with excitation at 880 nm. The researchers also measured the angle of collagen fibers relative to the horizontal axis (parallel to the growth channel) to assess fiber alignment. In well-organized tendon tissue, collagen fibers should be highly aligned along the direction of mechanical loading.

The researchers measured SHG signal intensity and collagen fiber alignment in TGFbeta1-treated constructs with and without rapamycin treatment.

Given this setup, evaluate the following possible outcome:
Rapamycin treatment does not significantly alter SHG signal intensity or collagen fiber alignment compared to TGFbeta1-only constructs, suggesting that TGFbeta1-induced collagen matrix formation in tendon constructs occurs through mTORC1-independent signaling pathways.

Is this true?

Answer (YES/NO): NO